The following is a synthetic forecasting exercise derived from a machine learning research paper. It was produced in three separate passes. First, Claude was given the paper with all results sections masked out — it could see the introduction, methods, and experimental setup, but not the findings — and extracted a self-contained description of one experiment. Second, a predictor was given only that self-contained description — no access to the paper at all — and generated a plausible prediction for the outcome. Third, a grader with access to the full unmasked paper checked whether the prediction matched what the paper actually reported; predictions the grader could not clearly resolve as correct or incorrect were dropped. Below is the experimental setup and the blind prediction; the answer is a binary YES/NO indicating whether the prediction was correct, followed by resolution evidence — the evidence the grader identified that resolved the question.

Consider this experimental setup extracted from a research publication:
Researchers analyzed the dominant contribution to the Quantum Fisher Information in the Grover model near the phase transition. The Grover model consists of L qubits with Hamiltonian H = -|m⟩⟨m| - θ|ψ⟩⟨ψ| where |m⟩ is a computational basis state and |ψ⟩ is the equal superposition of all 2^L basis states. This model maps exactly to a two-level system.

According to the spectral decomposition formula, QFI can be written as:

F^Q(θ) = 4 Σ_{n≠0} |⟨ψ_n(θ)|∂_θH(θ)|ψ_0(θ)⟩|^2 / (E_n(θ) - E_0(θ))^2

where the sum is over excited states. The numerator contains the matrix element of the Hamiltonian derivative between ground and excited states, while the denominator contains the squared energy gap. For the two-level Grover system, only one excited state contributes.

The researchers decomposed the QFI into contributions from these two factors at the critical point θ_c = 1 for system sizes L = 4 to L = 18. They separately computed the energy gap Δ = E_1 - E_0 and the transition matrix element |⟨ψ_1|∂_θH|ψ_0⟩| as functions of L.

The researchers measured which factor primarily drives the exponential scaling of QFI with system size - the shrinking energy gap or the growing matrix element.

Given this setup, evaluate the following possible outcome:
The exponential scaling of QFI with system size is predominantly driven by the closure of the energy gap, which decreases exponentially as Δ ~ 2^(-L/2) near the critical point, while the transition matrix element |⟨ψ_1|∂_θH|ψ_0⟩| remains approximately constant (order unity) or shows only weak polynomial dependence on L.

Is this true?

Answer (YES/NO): YES